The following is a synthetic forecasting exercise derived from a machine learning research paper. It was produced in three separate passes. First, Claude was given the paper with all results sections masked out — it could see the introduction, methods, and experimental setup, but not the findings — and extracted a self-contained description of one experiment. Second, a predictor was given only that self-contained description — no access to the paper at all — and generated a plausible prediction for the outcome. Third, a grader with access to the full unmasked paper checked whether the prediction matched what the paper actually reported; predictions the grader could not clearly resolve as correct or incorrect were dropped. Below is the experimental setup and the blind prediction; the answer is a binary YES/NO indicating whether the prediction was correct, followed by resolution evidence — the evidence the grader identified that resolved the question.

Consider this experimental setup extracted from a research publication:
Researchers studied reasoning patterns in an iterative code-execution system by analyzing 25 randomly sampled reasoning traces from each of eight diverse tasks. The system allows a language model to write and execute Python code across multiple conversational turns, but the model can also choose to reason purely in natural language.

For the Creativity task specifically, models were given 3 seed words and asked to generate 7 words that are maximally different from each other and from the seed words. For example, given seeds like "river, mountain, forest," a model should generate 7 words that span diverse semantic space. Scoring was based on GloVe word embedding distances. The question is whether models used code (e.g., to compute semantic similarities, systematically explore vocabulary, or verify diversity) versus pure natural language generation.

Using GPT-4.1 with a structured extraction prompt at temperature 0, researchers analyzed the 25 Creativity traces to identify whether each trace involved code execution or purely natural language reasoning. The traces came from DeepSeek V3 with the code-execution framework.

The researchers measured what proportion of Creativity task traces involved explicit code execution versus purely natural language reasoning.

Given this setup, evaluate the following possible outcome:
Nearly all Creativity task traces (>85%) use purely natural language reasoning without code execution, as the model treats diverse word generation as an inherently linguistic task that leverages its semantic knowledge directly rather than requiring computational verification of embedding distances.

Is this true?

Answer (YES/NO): YES